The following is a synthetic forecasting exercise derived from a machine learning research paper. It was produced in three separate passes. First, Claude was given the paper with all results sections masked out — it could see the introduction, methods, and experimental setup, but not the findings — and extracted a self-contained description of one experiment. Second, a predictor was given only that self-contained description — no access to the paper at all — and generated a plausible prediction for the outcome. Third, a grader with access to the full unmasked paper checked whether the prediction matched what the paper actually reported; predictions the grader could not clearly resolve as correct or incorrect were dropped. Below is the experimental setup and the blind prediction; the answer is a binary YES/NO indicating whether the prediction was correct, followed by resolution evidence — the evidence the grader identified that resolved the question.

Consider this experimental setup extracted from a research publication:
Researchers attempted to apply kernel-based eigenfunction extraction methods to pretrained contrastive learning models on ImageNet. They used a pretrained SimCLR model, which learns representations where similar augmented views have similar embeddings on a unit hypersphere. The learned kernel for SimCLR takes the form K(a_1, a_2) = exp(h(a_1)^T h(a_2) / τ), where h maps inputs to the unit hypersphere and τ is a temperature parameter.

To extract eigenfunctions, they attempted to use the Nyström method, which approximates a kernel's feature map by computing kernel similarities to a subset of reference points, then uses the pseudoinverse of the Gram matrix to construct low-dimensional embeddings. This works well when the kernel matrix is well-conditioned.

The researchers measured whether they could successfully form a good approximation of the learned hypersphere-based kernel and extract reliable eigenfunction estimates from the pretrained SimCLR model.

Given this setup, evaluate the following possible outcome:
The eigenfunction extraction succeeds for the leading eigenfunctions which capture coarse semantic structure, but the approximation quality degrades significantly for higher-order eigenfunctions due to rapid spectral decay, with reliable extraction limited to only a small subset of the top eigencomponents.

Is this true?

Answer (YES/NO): NO